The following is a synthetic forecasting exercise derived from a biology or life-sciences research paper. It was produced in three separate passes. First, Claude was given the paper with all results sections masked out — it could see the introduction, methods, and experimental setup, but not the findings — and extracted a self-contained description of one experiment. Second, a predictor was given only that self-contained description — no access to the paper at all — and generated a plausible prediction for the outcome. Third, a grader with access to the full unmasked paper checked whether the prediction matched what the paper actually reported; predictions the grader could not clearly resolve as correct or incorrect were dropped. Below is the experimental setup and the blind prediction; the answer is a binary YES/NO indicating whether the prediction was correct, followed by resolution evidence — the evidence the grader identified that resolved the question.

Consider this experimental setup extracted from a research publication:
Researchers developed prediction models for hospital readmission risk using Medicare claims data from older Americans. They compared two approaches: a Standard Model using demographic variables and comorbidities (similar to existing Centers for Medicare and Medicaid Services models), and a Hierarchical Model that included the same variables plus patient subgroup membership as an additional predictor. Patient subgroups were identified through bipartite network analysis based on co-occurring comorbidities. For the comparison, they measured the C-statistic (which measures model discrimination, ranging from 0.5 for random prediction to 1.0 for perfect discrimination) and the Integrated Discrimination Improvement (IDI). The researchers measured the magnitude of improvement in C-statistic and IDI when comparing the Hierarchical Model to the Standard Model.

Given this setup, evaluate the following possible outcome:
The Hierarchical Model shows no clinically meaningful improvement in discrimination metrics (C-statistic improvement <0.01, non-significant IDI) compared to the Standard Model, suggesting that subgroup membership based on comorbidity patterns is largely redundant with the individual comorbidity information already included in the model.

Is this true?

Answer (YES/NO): NO